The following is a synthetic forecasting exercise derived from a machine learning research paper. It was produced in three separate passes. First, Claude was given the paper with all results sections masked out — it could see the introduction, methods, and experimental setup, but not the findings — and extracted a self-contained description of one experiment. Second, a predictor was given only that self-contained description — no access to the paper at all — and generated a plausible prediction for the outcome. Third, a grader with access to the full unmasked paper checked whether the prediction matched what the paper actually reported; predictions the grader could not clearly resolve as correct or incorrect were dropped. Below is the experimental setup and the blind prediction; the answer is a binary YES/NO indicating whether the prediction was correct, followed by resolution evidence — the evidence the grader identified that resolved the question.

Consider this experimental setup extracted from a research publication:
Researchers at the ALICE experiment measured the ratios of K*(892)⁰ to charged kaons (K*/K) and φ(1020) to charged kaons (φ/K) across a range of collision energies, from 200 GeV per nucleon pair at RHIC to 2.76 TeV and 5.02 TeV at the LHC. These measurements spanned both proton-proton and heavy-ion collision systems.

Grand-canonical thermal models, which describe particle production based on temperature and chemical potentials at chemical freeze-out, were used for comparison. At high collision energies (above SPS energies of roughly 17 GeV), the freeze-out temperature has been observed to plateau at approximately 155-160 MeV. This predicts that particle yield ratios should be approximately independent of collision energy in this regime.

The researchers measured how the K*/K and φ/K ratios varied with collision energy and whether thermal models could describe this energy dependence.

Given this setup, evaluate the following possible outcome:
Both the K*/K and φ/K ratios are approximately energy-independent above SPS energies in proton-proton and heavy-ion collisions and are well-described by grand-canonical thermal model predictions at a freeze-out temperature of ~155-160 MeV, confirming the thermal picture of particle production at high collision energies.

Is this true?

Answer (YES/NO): NO